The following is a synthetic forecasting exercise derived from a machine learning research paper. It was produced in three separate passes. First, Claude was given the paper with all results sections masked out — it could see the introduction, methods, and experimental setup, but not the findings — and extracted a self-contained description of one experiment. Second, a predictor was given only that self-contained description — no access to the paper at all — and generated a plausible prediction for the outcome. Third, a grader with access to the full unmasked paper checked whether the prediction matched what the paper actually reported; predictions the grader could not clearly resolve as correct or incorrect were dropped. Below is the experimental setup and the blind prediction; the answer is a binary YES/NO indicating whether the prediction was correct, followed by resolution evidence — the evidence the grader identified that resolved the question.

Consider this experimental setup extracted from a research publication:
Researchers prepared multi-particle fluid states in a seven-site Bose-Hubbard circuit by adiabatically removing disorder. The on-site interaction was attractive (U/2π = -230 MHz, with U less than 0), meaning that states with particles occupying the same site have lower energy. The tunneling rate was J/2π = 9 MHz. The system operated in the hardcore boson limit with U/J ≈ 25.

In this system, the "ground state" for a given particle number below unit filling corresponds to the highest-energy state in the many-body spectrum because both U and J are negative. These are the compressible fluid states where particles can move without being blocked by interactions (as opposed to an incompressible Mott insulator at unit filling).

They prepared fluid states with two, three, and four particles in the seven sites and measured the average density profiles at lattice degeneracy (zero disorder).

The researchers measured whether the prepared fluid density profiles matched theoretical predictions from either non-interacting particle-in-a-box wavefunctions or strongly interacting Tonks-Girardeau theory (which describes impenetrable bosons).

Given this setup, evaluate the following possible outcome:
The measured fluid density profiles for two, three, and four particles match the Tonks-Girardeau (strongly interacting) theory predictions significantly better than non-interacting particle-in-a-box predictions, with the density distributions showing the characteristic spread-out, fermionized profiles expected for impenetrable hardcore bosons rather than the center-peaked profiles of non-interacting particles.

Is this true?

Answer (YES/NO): YES